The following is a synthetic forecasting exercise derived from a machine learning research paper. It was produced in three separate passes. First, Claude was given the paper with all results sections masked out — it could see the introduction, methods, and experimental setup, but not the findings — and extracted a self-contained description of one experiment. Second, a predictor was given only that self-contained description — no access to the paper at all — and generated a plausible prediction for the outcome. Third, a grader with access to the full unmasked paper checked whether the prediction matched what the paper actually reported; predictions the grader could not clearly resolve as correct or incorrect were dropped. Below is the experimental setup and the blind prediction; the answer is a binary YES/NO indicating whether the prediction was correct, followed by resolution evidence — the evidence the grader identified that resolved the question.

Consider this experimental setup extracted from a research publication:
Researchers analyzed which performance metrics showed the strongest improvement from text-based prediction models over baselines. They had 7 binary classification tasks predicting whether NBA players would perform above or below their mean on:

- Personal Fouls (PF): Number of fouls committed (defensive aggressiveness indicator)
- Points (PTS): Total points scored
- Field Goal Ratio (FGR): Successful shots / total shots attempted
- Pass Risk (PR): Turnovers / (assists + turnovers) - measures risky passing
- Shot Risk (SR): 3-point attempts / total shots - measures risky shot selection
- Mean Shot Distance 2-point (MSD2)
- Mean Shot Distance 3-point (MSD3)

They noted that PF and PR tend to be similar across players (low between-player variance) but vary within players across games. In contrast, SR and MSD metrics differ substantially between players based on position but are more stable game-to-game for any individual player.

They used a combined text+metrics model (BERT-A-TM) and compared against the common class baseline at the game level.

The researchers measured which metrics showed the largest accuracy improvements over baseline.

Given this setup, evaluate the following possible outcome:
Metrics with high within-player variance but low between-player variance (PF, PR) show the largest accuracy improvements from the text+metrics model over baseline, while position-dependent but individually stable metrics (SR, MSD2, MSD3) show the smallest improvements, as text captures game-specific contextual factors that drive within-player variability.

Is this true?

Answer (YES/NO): NO